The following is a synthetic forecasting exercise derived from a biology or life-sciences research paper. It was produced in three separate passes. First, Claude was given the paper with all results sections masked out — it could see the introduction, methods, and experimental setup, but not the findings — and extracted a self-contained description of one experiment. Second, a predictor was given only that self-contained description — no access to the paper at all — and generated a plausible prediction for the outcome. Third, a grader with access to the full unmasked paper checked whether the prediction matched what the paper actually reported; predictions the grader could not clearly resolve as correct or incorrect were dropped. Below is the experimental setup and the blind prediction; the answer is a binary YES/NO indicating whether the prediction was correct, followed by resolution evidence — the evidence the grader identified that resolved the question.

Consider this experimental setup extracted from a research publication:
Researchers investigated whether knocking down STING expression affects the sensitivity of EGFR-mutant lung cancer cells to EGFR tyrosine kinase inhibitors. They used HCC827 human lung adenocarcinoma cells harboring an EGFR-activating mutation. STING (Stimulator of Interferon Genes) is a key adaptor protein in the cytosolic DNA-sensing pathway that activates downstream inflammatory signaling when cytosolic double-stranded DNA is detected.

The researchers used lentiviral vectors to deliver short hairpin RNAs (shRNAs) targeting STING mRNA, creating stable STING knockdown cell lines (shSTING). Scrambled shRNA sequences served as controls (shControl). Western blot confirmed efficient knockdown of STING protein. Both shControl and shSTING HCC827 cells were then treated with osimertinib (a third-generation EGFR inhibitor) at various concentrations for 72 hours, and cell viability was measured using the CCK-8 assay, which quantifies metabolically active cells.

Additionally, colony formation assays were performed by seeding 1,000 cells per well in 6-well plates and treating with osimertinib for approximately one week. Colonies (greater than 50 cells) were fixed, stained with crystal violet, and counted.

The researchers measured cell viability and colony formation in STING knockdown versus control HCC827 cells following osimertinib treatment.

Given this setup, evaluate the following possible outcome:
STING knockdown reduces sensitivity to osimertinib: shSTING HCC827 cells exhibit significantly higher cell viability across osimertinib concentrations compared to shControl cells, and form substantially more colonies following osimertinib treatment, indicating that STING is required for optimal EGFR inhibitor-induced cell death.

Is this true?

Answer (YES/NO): NO